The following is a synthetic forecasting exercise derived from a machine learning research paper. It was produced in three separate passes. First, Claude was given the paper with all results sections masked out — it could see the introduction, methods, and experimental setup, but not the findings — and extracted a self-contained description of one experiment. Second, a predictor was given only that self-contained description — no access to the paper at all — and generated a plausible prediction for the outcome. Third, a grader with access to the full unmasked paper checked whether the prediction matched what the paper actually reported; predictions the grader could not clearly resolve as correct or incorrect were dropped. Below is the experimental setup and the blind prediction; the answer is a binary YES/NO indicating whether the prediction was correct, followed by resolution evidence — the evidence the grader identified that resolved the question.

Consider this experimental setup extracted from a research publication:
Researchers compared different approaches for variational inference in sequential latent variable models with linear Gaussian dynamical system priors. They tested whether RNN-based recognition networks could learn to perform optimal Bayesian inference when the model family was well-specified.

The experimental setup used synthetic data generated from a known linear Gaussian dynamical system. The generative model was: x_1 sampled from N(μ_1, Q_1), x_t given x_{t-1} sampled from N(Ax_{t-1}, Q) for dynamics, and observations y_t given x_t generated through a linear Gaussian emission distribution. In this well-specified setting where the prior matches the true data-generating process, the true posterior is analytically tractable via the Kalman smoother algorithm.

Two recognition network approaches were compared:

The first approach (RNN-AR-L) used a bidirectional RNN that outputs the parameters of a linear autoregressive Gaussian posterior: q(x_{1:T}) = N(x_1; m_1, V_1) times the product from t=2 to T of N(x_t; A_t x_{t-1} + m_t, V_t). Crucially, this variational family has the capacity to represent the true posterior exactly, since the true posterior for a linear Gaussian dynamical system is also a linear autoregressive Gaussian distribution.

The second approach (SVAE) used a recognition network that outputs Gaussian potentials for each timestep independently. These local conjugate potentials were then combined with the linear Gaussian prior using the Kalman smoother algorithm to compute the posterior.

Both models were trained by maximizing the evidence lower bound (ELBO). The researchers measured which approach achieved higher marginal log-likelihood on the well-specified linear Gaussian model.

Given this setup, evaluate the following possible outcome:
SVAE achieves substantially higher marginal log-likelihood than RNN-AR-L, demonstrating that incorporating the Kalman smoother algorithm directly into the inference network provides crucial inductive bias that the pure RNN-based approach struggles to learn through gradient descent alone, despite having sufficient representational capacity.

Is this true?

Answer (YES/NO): NO